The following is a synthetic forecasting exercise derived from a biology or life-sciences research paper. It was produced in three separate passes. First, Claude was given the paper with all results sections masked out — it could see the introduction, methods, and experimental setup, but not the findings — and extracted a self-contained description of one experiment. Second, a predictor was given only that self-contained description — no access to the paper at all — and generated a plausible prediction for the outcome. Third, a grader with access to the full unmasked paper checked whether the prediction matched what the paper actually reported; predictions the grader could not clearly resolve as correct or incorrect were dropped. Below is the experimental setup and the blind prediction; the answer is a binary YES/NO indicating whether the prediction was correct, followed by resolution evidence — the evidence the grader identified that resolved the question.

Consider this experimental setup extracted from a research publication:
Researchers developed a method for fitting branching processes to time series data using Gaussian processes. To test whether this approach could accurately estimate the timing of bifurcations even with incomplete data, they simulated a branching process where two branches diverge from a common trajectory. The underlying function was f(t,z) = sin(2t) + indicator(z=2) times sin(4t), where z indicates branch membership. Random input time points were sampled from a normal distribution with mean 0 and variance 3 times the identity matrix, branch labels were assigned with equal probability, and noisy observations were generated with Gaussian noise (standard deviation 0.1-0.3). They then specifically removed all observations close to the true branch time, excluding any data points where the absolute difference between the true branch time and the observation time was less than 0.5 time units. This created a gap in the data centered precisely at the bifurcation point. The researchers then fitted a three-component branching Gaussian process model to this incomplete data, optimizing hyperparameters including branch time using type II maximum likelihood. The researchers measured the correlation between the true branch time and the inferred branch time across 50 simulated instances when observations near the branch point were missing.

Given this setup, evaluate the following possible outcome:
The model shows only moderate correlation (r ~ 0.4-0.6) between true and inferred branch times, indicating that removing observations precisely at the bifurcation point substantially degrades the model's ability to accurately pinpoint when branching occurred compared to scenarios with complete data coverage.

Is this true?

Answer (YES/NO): NO